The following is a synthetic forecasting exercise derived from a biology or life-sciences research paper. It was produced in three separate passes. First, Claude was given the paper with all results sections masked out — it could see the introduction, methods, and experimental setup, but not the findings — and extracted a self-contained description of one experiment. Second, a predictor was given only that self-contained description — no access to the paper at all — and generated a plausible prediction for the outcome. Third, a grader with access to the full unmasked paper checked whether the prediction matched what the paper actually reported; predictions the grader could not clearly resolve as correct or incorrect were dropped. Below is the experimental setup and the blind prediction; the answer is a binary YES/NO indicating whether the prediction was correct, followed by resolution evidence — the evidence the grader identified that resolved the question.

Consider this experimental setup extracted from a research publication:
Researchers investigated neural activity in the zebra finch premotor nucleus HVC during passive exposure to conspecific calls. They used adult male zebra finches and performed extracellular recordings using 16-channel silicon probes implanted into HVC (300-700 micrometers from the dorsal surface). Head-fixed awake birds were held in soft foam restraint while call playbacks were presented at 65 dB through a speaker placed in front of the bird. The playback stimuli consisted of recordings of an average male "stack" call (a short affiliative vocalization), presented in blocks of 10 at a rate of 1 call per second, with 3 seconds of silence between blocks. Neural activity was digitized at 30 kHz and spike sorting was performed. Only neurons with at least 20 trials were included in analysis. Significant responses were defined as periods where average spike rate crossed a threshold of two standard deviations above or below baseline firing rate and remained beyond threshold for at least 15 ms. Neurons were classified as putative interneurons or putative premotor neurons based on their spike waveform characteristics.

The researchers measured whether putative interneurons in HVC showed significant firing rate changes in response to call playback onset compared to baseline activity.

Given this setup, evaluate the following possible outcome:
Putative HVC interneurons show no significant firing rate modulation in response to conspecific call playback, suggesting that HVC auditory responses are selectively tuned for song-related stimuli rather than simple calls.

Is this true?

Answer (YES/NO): NO